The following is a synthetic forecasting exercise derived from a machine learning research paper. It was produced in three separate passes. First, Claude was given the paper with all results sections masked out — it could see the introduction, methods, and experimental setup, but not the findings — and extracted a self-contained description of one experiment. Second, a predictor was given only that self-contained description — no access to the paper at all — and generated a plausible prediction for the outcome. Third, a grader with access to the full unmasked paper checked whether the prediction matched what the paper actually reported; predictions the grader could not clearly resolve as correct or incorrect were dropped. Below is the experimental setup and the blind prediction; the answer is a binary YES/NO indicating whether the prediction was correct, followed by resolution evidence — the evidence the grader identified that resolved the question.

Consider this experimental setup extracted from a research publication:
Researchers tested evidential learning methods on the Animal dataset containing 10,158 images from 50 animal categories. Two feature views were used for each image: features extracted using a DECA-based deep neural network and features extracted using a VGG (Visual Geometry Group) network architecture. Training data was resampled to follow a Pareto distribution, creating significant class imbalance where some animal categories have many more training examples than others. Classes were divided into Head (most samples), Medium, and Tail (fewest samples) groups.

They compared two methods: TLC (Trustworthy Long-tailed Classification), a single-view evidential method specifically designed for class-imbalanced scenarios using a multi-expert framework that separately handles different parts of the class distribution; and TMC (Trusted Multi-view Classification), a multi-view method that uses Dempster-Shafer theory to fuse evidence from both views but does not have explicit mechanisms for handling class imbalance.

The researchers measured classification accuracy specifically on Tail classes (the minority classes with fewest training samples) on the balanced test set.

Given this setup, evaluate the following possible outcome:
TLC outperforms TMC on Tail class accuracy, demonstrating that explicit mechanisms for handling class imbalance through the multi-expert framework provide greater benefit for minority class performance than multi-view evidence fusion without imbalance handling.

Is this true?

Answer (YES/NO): YES